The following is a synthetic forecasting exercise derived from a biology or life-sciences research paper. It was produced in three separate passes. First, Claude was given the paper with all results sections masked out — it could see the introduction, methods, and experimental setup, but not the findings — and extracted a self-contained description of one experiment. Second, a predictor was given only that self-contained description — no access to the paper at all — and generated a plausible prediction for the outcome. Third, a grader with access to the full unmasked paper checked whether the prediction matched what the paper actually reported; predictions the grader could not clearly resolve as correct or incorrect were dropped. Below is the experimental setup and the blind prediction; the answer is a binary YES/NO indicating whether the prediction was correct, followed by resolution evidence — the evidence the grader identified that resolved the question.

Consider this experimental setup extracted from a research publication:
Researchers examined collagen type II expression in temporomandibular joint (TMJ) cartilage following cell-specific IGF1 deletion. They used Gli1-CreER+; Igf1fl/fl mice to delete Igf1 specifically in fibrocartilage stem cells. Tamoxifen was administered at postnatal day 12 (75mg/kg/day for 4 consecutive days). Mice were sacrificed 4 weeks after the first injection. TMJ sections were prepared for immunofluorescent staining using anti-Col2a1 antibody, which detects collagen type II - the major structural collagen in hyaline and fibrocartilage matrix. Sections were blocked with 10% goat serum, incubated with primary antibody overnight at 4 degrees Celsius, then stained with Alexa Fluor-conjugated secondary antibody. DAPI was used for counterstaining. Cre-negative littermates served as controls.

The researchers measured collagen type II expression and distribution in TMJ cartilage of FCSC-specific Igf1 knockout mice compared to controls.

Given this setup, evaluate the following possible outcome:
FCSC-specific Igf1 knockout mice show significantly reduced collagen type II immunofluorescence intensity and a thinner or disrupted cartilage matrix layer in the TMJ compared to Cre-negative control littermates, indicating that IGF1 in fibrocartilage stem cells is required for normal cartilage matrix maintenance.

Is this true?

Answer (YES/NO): YES